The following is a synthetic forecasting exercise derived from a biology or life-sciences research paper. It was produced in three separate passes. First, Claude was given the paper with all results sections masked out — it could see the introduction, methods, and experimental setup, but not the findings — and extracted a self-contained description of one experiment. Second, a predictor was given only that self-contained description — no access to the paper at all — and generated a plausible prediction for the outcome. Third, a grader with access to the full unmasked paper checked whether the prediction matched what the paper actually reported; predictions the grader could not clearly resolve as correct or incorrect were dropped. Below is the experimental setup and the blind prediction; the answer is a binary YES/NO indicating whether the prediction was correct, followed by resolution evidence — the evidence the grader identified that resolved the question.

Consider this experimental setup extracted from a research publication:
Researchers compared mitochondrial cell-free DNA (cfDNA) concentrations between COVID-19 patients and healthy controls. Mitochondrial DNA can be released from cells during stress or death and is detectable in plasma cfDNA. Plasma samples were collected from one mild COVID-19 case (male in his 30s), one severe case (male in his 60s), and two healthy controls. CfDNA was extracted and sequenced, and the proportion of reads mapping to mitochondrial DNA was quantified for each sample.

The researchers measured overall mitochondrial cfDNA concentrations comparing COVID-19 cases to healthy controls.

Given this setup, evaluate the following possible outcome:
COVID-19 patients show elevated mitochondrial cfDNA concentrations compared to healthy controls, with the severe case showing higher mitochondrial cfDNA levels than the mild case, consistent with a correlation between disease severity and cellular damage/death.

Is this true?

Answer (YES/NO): NO